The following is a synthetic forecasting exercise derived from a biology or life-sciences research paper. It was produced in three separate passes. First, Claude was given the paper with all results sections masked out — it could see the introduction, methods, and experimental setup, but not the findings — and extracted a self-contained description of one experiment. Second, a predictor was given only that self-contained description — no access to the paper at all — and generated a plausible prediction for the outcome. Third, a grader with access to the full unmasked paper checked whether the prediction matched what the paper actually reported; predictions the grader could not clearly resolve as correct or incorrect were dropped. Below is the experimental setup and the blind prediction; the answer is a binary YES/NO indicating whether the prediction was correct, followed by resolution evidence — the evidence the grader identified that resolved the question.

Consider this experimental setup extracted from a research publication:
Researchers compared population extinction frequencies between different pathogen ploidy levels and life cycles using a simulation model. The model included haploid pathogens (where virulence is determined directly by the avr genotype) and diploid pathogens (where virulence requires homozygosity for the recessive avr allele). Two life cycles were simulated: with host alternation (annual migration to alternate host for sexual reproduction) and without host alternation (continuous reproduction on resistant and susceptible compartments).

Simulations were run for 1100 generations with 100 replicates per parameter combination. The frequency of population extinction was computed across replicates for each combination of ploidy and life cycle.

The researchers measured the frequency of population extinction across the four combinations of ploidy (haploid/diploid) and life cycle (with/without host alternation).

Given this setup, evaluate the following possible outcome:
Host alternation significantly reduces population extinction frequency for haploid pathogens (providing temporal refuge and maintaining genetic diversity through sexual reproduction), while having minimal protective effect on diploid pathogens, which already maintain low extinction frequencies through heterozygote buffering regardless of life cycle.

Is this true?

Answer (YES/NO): NO